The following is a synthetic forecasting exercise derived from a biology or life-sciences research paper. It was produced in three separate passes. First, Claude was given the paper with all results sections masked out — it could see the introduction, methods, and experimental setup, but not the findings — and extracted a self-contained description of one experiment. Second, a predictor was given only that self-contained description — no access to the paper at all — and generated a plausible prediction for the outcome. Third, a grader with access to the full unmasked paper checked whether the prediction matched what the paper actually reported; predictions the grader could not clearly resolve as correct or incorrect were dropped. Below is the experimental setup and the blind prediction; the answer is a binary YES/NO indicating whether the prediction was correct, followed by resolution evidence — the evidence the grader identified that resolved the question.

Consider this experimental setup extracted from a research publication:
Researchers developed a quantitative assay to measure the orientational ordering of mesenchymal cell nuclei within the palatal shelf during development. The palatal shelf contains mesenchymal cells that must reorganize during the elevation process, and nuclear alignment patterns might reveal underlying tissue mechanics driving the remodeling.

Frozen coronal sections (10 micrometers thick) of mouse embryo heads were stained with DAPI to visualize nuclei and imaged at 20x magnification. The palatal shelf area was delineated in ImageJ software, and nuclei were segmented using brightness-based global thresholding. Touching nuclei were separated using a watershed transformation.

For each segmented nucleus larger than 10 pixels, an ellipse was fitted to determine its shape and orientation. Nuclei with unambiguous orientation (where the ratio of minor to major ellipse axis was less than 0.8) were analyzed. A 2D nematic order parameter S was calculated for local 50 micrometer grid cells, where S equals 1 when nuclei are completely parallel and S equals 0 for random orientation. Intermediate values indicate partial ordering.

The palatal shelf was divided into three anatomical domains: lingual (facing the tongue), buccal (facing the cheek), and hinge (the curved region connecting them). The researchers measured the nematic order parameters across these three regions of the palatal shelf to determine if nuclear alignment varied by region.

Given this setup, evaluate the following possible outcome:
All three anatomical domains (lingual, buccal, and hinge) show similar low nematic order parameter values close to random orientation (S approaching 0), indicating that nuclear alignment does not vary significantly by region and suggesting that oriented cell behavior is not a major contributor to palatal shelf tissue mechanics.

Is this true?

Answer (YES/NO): NO